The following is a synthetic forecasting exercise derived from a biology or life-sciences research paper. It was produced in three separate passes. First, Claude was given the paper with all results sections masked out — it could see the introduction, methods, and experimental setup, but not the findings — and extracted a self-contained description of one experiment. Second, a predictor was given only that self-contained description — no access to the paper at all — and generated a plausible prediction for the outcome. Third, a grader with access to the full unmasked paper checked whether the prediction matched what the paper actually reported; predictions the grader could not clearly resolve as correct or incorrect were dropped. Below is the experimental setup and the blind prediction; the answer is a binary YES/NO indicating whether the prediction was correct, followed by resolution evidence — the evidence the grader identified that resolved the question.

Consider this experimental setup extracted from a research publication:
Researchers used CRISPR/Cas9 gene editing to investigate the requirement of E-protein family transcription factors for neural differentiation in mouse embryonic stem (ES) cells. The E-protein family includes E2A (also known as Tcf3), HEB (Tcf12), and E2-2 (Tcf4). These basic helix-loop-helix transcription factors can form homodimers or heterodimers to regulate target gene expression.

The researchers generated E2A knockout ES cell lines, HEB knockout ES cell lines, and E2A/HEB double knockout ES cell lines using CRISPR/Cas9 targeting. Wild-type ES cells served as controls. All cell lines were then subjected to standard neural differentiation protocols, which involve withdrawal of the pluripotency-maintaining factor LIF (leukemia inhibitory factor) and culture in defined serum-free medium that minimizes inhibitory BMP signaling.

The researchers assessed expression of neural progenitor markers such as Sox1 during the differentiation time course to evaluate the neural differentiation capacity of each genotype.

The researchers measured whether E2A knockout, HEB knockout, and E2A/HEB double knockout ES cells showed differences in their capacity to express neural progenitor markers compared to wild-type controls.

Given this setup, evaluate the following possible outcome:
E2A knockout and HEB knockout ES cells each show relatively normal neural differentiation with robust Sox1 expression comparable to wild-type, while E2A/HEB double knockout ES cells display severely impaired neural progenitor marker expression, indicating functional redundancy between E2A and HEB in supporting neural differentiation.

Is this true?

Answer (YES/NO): NO